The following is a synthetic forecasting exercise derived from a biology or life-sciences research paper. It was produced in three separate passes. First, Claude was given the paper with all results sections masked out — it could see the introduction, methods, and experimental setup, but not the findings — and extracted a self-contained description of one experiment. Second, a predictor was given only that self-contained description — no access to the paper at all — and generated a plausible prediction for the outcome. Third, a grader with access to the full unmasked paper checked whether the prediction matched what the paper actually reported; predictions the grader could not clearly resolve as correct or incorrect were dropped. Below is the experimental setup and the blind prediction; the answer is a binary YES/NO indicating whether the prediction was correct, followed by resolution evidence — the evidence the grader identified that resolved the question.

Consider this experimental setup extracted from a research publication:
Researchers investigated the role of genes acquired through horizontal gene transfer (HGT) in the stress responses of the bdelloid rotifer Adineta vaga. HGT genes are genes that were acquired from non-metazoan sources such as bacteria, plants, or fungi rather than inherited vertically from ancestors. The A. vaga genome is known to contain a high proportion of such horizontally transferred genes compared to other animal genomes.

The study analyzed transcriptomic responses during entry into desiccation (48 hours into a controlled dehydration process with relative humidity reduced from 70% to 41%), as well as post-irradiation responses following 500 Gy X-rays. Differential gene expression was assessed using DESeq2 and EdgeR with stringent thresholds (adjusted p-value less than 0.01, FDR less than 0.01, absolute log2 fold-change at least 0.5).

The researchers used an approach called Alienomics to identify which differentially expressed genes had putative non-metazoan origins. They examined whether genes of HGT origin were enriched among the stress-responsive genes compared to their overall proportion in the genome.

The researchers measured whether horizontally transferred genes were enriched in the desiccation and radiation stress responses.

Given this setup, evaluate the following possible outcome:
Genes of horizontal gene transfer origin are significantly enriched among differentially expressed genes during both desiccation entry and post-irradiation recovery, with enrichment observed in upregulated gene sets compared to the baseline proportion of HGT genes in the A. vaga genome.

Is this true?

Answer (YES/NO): NO